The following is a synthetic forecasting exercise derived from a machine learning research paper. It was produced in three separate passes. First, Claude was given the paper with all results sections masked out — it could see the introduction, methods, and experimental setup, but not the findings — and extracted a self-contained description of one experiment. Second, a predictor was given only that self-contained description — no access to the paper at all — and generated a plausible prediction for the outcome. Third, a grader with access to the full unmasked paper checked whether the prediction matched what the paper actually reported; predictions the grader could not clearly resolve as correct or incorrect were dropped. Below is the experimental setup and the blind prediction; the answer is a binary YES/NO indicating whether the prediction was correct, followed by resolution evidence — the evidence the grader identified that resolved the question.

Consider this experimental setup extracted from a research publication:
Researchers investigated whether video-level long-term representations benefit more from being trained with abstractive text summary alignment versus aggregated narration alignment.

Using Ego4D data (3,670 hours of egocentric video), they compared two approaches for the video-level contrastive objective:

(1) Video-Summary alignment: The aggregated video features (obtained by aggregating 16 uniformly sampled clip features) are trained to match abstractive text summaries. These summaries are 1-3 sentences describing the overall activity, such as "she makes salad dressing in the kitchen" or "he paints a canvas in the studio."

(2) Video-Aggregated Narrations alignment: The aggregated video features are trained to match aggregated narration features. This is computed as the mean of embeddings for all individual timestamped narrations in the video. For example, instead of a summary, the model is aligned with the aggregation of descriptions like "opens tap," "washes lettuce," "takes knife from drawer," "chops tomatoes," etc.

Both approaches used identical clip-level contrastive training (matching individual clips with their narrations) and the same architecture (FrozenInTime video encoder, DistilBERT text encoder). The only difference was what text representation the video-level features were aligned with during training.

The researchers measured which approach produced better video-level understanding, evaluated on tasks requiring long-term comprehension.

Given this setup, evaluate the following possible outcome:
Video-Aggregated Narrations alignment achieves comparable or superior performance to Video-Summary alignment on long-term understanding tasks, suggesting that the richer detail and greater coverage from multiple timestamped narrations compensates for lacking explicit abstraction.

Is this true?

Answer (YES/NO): NO